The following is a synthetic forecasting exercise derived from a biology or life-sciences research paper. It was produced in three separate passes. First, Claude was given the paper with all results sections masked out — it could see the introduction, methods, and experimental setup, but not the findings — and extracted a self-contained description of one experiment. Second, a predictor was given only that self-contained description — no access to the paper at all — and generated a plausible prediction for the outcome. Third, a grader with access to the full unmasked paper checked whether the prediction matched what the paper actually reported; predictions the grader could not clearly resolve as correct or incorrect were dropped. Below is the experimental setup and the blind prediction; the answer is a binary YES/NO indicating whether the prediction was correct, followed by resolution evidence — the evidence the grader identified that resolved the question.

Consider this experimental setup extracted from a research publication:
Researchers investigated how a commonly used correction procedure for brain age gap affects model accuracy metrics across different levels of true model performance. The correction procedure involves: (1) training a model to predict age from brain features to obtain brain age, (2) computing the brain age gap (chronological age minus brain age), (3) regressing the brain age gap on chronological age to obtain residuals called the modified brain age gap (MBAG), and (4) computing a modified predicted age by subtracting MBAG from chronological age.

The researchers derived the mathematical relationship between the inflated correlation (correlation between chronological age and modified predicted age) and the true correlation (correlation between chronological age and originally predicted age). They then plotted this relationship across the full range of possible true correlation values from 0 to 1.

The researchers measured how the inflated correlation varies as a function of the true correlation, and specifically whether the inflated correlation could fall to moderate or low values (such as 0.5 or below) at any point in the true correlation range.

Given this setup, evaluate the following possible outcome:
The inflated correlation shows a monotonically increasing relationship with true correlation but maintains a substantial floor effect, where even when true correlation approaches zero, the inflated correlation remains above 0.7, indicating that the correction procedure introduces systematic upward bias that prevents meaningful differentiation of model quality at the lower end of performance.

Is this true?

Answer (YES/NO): NO